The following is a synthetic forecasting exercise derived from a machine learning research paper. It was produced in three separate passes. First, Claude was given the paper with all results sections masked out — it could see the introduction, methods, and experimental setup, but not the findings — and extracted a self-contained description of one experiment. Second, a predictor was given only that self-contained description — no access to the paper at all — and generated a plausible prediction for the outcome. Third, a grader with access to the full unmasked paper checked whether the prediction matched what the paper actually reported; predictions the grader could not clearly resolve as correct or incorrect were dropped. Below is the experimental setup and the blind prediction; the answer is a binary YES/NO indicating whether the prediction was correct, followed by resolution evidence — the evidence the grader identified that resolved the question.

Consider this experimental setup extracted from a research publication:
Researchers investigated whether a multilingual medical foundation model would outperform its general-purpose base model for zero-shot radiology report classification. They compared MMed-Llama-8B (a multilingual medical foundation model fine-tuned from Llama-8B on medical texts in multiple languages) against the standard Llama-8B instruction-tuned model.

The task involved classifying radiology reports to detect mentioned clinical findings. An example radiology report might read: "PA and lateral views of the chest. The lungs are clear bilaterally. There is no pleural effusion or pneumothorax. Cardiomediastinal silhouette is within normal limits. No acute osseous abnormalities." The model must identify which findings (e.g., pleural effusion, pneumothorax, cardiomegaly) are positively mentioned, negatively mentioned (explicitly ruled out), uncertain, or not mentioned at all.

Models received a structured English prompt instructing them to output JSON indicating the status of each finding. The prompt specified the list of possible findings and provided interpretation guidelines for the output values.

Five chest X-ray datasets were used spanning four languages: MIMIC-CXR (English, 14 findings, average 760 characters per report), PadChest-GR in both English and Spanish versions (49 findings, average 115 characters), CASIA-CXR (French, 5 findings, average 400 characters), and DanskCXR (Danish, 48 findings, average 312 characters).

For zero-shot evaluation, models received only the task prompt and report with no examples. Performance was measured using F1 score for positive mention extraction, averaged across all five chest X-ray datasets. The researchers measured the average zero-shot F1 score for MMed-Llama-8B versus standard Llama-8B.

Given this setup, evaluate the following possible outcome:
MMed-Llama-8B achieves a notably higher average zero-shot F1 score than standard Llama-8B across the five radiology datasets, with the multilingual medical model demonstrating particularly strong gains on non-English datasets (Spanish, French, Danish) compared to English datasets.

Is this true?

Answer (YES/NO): NO